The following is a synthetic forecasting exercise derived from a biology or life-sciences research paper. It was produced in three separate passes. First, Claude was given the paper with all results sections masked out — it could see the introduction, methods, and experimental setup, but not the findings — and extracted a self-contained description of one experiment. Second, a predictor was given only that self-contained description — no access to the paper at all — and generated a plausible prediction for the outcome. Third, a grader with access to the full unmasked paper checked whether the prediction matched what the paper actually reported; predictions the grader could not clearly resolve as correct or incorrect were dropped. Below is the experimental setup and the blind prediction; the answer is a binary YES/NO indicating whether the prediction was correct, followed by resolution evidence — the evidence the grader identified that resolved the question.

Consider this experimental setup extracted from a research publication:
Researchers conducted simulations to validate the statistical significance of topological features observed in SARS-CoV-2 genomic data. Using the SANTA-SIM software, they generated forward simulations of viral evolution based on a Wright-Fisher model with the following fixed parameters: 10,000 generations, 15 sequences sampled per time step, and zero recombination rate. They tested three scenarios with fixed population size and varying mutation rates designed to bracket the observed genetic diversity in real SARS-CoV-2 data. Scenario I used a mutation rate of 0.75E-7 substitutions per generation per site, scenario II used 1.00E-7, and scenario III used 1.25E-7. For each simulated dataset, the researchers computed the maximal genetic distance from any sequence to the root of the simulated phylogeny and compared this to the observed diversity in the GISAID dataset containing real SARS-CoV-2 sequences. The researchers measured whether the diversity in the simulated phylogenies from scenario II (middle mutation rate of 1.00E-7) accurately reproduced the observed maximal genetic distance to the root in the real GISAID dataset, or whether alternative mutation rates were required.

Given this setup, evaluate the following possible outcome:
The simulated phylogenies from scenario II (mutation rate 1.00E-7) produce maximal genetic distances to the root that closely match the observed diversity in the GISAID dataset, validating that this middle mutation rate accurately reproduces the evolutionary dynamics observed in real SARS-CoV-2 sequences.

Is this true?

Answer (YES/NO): YES